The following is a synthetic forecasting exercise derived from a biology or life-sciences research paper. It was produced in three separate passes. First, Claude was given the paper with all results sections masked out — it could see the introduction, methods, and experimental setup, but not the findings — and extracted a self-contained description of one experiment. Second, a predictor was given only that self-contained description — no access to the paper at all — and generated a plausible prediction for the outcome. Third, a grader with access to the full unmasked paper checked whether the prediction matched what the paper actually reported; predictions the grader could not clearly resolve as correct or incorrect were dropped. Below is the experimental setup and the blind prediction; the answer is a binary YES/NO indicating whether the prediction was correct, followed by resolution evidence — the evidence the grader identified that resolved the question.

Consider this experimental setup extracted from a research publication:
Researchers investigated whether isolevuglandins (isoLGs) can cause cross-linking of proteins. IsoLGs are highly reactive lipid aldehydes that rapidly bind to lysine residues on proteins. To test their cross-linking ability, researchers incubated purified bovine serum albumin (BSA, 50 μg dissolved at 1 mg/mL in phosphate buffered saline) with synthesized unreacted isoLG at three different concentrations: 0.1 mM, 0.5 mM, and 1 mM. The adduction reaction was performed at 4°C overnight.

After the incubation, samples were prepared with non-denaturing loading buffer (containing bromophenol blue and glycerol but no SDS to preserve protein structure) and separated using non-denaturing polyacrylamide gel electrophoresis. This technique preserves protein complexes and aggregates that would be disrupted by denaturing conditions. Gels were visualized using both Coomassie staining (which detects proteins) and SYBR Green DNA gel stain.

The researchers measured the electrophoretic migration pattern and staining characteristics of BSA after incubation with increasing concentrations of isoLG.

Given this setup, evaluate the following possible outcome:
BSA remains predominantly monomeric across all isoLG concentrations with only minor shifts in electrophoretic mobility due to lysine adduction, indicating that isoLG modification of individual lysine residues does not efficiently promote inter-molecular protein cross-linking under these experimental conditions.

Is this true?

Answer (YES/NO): NO